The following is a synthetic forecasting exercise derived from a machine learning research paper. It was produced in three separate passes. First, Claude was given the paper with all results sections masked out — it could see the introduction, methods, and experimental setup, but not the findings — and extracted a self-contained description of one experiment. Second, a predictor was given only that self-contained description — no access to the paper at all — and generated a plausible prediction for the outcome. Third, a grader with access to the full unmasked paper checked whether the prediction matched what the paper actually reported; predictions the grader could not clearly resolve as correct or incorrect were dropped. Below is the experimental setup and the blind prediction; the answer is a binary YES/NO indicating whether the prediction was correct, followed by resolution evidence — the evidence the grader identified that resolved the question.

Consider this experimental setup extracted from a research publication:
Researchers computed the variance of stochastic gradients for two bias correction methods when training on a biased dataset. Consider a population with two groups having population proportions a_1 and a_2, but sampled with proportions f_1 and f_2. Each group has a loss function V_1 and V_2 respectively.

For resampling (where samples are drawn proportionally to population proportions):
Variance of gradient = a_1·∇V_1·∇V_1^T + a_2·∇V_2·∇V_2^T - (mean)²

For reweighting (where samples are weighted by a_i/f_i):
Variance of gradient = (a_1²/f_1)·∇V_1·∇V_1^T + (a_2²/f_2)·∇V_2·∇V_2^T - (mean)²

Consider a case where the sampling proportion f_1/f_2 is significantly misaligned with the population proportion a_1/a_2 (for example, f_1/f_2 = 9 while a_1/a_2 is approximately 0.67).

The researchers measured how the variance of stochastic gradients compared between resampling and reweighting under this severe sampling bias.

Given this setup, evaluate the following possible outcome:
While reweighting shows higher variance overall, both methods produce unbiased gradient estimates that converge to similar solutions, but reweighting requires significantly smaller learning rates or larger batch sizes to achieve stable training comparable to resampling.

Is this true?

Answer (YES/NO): NO